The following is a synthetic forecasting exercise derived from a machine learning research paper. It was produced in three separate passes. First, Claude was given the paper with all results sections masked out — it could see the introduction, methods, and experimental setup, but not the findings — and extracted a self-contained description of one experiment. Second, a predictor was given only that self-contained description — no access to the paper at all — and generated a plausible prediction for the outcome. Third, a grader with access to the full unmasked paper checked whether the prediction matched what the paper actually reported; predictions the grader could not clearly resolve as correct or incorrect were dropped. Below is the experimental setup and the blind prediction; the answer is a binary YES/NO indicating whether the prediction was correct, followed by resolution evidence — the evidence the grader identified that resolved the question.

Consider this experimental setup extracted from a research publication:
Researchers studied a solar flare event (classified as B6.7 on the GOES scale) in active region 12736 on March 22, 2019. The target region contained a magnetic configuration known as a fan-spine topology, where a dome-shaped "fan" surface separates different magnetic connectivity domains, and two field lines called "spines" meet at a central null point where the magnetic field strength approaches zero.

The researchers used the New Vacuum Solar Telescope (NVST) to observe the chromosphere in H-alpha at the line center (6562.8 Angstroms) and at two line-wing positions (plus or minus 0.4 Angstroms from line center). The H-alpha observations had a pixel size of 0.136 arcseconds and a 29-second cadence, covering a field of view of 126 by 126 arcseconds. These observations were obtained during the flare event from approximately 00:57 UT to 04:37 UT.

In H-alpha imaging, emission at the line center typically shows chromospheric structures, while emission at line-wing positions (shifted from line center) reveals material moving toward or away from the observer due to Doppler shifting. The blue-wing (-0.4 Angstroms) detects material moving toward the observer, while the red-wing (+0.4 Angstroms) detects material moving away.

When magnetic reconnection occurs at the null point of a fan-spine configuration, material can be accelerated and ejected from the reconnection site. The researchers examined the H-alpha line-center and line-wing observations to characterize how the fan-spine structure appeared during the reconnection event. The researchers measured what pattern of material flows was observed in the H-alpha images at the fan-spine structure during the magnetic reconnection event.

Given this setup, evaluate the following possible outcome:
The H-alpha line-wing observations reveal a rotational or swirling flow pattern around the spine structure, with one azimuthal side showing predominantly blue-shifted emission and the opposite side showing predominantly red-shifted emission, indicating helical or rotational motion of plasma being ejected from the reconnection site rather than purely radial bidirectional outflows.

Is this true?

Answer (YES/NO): NO